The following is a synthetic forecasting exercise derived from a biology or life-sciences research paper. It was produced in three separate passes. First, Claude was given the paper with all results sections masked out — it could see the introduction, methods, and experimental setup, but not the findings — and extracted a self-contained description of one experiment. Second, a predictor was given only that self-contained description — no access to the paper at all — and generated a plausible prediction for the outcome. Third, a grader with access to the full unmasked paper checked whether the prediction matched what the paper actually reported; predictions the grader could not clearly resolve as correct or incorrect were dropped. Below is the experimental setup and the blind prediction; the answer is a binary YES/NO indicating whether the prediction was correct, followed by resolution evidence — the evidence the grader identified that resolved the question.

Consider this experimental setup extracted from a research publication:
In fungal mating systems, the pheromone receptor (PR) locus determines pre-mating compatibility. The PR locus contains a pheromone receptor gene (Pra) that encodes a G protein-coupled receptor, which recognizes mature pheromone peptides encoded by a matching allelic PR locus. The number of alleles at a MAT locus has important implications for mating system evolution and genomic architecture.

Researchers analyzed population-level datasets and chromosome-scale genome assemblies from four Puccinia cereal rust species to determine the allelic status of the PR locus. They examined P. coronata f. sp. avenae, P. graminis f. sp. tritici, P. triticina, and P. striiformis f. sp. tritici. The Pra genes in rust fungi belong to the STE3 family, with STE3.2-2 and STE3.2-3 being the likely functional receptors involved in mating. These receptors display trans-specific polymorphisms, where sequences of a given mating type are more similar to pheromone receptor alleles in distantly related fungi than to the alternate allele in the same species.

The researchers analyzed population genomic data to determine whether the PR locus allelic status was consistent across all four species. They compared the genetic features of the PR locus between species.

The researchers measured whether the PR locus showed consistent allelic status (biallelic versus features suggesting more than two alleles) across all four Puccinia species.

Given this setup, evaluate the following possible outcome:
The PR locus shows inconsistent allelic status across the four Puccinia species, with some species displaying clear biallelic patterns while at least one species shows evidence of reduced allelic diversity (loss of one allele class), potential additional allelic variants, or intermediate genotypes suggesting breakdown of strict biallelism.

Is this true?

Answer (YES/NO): YES